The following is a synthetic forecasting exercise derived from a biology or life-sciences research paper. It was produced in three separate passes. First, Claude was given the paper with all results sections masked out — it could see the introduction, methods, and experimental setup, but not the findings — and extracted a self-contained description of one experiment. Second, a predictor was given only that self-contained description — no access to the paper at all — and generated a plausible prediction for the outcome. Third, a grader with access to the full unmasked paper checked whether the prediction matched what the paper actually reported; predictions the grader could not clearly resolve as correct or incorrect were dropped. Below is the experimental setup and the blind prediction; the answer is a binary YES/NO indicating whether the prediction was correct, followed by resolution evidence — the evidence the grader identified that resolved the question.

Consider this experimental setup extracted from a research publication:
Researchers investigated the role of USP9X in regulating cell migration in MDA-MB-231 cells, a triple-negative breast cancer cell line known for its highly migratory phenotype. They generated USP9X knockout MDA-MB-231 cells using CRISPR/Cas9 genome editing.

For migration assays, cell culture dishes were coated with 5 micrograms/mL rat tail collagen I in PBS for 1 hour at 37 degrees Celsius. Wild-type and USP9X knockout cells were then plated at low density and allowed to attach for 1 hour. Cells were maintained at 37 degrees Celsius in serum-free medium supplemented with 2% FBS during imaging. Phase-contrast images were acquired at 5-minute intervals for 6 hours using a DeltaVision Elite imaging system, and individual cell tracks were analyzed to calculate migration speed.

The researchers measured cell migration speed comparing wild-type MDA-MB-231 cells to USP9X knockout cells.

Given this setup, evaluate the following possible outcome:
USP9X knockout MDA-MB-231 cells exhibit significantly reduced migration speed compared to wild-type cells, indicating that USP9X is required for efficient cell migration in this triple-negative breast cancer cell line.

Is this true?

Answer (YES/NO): NO